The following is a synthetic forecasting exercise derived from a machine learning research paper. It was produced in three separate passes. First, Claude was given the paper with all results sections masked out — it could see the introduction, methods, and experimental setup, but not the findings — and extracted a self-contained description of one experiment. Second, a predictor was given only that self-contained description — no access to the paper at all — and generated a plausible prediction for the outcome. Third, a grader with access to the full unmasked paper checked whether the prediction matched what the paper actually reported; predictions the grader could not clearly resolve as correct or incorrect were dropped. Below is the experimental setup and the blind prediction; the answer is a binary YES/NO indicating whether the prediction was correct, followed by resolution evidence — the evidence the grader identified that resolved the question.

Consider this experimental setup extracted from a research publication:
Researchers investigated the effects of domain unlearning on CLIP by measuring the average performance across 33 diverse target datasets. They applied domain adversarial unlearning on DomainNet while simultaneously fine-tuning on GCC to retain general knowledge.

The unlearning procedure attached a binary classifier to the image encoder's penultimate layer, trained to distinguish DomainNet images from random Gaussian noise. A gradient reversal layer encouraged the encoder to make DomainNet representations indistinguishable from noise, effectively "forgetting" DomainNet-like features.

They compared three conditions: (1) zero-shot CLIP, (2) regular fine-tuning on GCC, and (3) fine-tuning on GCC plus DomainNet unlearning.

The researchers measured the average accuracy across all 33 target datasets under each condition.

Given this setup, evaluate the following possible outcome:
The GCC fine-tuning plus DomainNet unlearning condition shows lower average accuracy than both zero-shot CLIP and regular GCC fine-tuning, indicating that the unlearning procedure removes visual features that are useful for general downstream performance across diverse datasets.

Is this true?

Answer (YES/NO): YES